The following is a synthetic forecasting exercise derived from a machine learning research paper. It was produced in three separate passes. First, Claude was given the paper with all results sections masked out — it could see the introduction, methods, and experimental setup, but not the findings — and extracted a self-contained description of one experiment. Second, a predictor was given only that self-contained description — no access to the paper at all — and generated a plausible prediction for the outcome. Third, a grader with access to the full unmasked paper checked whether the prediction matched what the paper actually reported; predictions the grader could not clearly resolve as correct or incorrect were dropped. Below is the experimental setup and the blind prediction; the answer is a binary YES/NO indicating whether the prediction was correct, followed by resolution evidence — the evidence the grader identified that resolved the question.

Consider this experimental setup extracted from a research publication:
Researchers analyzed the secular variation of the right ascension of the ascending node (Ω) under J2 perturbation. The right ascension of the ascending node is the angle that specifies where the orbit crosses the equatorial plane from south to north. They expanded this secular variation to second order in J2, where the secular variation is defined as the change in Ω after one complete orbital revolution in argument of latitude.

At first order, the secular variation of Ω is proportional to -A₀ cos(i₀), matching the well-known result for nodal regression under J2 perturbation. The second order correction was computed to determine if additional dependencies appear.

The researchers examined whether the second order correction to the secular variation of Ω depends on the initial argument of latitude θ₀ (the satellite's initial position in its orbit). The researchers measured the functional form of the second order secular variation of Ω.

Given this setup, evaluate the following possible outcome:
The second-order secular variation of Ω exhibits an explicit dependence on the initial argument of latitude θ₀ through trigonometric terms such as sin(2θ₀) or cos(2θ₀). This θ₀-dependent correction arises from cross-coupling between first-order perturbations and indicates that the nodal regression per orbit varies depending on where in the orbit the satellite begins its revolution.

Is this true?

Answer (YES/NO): YES